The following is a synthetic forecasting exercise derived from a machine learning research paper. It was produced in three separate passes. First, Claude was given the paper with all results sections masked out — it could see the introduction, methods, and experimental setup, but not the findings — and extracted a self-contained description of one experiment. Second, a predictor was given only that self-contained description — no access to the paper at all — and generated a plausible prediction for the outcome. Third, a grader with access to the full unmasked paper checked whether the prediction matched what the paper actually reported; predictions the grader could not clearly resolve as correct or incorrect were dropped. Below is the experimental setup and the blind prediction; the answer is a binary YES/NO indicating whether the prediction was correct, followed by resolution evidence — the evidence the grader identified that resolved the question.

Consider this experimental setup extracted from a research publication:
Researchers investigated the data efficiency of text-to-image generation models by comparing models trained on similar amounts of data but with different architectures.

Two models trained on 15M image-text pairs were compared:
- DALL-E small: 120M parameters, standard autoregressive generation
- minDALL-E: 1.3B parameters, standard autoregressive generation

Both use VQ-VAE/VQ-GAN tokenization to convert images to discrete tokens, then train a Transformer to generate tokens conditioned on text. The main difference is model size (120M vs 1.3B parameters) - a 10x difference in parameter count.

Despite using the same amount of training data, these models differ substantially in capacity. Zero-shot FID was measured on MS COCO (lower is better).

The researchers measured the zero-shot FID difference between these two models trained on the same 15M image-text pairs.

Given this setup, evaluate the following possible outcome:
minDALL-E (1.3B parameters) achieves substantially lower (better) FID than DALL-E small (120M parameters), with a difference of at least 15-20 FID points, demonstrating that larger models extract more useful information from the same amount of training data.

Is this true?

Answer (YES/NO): YES